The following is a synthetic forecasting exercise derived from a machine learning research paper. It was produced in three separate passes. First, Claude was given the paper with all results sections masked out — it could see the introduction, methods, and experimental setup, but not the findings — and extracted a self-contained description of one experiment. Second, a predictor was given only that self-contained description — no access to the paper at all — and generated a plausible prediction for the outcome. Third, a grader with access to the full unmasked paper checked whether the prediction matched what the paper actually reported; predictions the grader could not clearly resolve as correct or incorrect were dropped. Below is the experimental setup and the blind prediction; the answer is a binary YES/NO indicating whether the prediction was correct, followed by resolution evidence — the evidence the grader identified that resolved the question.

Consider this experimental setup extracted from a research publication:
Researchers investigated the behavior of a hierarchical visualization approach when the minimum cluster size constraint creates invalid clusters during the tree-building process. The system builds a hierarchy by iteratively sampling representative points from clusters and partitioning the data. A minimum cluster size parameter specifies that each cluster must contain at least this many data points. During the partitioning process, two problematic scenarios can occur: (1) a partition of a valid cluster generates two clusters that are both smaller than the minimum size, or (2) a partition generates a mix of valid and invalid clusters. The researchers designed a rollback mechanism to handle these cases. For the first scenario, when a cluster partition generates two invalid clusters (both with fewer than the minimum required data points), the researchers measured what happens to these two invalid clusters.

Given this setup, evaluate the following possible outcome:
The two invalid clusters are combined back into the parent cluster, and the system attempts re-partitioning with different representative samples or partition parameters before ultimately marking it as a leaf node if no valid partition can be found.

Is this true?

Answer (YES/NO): NO